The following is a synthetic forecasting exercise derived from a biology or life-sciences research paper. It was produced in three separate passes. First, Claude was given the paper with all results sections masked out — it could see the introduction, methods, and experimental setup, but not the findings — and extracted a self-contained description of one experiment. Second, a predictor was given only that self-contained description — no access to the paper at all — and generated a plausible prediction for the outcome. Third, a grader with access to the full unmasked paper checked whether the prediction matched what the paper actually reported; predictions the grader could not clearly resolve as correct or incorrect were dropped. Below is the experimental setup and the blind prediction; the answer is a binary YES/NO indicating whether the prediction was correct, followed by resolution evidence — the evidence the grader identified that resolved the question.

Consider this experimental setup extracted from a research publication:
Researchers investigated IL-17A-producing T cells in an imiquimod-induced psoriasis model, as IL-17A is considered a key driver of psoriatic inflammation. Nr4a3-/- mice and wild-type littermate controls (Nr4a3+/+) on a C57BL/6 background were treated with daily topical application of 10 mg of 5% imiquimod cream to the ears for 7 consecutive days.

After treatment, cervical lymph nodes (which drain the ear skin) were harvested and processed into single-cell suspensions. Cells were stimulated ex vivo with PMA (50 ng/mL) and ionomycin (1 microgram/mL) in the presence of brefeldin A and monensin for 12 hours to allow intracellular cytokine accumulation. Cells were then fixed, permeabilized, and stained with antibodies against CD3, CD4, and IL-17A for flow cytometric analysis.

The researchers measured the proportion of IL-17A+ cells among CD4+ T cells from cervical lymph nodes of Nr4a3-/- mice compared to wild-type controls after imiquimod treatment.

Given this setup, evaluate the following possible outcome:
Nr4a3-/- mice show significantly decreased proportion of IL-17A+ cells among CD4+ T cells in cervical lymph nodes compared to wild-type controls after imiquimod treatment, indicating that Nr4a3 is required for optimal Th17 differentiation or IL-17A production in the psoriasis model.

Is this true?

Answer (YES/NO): YES